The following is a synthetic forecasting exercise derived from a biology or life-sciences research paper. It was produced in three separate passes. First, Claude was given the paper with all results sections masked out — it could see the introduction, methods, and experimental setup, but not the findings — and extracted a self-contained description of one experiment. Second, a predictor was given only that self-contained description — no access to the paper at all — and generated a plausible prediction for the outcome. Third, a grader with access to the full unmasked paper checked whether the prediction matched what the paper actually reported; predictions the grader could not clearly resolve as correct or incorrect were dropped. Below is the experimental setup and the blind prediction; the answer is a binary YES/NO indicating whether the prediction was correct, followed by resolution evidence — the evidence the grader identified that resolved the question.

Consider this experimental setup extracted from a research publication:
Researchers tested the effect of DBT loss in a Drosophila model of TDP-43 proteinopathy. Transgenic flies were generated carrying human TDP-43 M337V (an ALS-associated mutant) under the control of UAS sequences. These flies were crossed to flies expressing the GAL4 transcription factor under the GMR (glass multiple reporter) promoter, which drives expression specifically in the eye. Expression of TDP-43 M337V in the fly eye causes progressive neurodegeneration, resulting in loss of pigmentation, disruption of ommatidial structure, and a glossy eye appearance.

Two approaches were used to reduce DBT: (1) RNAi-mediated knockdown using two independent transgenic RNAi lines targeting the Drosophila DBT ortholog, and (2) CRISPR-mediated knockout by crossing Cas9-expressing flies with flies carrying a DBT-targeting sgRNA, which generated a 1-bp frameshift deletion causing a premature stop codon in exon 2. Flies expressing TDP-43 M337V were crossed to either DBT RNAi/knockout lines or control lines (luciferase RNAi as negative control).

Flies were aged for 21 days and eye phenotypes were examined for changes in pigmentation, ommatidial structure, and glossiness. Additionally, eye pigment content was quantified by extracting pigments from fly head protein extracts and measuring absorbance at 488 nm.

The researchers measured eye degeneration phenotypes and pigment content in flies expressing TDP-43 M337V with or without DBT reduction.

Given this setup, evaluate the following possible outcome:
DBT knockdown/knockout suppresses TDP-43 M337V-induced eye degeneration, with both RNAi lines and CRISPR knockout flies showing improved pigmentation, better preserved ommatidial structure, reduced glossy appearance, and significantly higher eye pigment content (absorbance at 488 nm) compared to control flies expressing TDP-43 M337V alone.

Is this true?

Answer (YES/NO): YES